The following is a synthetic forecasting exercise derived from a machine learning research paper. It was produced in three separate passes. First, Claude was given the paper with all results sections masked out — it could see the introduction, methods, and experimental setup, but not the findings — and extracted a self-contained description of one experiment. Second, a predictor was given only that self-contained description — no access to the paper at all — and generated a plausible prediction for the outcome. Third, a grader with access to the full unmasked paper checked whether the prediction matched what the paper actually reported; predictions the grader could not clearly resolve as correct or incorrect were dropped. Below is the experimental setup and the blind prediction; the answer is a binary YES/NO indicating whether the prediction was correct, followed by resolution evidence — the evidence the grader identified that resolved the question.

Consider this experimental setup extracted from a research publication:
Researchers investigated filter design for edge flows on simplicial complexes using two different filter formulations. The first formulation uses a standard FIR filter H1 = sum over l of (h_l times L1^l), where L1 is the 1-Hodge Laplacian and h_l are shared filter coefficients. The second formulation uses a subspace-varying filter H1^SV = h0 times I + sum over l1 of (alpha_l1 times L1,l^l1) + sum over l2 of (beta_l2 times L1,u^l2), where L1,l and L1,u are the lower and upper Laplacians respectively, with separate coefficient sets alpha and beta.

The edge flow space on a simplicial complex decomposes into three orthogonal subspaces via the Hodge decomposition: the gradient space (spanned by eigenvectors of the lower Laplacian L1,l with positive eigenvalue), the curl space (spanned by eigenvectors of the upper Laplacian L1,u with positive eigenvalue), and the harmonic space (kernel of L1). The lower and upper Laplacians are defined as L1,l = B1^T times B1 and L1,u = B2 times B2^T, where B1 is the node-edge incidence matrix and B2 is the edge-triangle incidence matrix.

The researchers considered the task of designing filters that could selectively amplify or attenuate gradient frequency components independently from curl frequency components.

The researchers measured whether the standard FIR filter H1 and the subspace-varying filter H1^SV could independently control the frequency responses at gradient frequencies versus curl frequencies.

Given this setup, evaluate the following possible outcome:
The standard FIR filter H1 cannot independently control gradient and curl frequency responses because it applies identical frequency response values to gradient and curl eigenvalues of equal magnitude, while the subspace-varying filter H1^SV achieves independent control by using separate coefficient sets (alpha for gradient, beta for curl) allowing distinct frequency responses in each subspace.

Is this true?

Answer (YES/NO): YES